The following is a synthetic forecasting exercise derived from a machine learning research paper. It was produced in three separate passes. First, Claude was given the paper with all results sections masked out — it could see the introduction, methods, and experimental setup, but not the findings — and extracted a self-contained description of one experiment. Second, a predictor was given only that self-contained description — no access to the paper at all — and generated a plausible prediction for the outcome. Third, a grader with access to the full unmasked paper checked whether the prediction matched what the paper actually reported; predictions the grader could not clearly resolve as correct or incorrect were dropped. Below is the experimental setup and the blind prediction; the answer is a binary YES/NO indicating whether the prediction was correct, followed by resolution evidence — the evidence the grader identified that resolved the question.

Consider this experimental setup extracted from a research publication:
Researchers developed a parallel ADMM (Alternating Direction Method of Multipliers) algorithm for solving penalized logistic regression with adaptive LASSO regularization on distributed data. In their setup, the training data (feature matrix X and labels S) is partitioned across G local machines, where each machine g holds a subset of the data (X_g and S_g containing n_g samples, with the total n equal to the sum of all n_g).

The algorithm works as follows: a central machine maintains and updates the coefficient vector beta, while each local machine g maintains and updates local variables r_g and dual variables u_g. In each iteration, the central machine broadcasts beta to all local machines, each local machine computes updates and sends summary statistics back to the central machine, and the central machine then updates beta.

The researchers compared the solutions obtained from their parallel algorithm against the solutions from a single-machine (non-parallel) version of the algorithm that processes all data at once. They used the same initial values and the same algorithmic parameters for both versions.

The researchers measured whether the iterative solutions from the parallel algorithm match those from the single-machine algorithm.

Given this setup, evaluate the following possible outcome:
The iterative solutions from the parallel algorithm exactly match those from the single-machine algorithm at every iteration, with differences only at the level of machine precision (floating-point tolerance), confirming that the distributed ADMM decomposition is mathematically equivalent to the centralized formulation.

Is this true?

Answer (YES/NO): NO